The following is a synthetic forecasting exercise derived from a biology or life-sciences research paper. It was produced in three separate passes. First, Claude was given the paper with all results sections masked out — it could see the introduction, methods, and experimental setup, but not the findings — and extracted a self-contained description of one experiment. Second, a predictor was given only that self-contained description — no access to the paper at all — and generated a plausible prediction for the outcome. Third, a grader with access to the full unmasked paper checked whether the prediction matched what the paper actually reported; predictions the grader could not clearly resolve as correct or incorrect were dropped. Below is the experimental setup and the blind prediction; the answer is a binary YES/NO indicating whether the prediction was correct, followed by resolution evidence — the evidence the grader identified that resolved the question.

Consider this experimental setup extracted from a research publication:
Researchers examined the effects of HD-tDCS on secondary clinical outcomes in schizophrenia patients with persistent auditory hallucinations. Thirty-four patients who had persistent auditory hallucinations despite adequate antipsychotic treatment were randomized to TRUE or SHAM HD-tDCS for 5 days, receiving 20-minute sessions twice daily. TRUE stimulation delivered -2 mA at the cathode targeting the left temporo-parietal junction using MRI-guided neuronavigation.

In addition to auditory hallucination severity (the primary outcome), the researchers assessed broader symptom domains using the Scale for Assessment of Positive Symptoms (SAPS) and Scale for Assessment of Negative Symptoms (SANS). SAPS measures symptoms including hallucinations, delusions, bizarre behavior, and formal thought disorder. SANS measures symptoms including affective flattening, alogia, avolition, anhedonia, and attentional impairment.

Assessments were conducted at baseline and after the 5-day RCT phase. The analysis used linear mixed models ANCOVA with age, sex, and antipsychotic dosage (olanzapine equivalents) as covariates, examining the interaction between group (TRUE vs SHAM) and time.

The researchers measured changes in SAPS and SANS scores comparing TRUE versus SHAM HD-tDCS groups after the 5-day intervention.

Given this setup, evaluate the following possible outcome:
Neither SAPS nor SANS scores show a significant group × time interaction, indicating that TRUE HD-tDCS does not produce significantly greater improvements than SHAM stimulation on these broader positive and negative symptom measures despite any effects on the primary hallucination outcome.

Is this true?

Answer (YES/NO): YES